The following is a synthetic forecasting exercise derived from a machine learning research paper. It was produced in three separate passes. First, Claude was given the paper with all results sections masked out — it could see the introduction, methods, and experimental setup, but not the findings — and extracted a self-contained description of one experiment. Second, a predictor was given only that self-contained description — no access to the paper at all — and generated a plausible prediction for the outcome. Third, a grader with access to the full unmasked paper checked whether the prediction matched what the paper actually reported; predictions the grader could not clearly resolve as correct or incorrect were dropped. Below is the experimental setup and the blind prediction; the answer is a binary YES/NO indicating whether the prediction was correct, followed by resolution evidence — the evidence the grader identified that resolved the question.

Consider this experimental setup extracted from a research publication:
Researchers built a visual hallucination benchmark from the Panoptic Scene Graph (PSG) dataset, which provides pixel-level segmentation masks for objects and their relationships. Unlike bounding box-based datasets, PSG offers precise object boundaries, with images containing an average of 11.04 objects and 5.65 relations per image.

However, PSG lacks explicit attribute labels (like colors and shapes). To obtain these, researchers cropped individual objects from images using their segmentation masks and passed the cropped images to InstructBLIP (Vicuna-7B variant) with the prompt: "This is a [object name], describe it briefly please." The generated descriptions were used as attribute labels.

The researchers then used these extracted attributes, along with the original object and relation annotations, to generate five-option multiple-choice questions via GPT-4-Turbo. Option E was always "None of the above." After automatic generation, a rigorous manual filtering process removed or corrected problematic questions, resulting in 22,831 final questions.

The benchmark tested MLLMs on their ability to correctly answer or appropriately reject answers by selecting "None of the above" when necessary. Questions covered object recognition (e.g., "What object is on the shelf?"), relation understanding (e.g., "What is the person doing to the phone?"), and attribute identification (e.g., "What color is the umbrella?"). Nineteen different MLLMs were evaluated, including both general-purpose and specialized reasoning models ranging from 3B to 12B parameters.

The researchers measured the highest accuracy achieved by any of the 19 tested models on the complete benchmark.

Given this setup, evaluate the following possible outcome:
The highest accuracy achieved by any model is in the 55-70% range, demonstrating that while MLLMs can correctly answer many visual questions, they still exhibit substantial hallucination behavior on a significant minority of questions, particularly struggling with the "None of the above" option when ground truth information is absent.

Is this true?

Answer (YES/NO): NO